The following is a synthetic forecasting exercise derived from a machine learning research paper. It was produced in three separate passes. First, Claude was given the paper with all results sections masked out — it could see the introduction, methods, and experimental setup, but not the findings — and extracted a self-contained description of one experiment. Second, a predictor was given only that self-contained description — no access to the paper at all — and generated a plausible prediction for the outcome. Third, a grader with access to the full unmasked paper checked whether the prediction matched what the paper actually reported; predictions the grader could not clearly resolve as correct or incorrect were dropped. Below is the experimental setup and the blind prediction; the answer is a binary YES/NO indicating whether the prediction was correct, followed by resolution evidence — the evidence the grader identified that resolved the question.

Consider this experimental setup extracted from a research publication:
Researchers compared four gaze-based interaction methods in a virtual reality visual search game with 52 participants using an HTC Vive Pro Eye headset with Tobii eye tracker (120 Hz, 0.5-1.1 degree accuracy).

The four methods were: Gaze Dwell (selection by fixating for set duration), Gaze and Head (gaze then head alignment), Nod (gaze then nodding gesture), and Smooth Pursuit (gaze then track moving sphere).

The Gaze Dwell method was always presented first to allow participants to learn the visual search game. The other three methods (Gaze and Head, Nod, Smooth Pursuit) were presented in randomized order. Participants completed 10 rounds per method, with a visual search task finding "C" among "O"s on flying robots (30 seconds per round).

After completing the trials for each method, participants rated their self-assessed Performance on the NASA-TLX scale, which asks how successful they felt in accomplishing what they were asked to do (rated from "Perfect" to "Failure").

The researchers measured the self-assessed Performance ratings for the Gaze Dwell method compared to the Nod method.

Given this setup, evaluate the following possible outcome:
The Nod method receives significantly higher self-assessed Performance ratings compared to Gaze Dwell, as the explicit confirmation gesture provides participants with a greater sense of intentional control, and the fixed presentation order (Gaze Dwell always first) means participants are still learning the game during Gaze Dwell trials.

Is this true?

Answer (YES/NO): NO